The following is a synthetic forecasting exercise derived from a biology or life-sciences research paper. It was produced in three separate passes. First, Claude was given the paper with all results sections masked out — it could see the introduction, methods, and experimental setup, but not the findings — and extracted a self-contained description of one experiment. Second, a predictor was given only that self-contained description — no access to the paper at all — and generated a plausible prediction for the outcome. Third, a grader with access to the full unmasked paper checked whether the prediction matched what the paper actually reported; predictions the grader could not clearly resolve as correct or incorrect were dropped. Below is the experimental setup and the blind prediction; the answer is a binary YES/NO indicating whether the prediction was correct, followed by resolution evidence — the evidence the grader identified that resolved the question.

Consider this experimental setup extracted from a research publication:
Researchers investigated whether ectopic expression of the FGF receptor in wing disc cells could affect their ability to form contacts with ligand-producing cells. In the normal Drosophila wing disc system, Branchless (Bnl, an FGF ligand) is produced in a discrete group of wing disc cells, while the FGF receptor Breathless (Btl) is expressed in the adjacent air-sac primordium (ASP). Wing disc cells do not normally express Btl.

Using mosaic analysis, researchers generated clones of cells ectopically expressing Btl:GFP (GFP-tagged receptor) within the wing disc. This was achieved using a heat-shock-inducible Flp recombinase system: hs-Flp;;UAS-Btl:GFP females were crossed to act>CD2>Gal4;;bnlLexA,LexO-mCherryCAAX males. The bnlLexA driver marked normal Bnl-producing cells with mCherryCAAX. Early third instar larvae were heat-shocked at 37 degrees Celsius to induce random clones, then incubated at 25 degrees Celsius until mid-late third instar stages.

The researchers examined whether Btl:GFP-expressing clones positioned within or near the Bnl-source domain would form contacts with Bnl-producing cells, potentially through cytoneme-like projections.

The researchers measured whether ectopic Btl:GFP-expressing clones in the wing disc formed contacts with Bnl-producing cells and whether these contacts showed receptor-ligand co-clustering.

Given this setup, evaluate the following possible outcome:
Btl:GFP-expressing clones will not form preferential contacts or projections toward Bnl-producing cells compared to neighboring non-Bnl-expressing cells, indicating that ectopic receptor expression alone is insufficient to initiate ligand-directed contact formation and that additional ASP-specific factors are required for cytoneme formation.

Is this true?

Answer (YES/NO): NO